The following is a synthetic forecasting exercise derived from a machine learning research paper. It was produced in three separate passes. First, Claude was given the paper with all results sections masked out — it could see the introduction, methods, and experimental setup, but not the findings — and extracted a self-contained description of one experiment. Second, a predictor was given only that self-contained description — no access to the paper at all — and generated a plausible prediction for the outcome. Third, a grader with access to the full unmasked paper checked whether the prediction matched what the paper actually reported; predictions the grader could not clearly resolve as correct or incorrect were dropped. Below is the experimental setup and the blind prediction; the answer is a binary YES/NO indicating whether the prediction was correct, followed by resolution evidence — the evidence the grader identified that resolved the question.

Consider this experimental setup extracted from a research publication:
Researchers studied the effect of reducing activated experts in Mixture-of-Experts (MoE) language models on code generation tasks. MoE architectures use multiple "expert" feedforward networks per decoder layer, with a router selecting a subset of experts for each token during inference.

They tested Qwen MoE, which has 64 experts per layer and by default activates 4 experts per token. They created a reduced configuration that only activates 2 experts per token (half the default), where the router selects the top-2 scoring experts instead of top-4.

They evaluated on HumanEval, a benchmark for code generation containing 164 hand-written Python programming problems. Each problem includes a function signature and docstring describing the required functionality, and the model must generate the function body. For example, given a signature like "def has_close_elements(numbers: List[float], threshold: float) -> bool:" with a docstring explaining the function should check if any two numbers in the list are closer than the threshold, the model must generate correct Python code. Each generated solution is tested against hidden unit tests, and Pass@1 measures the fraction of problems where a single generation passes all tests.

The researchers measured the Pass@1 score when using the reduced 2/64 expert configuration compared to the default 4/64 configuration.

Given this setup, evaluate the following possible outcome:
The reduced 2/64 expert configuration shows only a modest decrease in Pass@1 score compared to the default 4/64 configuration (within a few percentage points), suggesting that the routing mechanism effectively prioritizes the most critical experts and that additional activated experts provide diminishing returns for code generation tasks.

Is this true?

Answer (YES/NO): NO